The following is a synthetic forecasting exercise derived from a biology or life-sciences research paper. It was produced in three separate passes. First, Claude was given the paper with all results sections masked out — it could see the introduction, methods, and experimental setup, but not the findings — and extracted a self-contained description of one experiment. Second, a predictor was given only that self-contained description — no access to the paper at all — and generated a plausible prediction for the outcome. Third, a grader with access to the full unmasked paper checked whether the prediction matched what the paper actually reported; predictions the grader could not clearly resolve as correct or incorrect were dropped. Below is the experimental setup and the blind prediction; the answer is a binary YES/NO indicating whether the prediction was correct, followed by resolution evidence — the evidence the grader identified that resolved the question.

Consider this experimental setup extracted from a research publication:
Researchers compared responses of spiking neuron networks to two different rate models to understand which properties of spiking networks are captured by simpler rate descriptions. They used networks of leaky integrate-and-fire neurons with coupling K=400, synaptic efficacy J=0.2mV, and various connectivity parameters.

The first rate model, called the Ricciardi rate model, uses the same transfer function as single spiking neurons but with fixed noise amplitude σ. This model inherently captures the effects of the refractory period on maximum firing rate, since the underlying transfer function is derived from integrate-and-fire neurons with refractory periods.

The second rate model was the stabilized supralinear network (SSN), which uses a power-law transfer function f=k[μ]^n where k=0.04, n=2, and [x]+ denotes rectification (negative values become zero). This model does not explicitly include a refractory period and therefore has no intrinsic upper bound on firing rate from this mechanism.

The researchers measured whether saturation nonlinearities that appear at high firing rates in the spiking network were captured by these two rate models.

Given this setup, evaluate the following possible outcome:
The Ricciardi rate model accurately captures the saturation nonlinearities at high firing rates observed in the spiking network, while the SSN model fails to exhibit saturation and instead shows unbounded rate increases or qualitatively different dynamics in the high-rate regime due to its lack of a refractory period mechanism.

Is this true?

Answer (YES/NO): YES